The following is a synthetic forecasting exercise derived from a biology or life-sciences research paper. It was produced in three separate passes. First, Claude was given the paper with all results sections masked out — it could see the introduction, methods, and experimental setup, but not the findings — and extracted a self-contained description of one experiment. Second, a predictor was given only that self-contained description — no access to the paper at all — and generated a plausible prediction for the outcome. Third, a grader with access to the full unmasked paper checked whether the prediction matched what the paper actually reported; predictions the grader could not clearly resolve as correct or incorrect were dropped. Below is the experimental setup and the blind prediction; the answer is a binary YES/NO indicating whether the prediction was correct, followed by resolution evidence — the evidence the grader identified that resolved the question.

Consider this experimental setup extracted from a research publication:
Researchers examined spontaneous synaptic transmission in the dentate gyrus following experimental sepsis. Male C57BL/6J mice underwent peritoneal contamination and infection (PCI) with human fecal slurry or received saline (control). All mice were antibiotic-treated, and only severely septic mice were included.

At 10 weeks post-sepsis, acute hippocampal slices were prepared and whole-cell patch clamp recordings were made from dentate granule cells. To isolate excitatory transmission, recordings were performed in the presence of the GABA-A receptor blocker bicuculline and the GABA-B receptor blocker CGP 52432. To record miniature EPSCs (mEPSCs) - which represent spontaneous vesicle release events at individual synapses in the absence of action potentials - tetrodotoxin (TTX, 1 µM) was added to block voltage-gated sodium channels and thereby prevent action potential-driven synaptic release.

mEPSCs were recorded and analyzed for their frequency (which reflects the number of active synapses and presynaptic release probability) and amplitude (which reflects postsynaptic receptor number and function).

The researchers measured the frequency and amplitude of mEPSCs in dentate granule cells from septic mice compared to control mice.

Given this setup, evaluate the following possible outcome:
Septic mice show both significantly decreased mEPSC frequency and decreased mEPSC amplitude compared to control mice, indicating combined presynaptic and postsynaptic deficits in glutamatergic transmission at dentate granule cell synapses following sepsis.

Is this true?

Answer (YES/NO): NO